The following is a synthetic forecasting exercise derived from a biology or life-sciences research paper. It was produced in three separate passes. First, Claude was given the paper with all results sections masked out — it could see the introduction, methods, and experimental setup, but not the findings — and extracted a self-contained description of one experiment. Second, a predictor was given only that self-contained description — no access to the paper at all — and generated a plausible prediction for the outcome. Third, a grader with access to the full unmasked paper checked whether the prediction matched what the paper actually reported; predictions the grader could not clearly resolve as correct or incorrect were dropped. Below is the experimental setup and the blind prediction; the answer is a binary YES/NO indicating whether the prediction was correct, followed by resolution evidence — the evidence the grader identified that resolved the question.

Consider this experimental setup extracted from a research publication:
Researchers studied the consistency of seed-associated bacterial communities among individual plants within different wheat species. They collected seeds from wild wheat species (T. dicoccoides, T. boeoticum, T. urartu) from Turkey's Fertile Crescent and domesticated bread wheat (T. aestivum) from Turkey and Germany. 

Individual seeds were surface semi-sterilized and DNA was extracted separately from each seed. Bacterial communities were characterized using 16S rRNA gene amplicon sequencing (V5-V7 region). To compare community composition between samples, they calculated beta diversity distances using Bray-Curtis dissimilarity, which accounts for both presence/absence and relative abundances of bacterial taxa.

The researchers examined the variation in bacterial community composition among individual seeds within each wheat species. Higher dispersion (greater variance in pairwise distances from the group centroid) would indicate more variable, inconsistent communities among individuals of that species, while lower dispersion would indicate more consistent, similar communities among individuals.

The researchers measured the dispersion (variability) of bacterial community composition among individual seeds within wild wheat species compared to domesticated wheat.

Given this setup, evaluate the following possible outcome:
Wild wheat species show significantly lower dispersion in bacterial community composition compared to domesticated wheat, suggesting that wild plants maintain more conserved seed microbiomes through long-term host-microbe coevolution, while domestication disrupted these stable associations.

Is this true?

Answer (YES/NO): NO